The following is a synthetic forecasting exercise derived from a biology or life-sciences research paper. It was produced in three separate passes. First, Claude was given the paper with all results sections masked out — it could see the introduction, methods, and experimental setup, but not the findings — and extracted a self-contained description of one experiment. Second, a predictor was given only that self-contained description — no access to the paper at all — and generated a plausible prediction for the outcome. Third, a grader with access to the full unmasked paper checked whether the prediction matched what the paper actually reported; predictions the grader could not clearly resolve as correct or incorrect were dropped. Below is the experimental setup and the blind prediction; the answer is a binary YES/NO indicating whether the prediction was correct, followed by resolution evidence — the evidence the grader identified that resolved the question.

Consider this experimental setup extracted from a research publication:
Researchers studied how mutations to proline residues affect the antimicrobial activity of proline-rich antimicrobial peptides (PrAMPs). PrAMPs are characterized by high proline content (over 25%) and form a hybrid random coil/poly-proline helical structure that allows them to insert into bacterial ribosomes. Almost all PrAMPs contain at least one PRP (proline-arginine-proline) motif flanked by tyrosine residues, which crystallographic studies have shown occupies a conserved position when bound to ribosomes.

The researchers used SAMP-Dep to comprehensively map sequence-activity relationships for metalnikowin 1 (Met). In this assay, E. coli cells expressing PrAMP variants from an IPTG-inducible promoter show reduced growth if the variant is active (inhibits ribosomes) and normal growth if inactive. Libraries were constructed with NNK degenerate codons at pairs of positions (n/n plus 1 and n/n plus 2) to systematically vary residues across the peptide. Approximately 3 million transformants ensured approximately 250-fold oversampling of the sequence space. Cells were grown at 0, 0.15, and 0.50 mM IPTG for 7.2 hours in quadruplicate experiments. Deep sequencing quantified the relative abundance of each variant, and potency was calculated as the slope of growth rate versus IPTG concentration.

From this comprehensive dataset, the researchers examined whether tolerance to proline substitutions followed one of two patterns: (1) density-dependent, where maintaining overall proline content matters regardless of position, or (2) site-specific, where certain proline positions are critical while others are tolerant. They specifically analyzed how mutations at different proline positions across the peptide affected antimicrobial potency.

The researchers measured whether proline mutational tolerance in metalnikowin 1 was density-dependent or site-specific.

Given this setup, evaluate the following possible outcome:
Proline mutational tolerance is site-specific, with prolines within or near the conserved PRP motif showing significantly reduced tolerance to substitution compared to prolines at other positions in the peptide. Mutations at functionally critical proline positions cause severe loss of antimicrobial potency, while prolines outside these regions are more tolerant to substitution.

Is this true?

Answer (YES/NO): YES